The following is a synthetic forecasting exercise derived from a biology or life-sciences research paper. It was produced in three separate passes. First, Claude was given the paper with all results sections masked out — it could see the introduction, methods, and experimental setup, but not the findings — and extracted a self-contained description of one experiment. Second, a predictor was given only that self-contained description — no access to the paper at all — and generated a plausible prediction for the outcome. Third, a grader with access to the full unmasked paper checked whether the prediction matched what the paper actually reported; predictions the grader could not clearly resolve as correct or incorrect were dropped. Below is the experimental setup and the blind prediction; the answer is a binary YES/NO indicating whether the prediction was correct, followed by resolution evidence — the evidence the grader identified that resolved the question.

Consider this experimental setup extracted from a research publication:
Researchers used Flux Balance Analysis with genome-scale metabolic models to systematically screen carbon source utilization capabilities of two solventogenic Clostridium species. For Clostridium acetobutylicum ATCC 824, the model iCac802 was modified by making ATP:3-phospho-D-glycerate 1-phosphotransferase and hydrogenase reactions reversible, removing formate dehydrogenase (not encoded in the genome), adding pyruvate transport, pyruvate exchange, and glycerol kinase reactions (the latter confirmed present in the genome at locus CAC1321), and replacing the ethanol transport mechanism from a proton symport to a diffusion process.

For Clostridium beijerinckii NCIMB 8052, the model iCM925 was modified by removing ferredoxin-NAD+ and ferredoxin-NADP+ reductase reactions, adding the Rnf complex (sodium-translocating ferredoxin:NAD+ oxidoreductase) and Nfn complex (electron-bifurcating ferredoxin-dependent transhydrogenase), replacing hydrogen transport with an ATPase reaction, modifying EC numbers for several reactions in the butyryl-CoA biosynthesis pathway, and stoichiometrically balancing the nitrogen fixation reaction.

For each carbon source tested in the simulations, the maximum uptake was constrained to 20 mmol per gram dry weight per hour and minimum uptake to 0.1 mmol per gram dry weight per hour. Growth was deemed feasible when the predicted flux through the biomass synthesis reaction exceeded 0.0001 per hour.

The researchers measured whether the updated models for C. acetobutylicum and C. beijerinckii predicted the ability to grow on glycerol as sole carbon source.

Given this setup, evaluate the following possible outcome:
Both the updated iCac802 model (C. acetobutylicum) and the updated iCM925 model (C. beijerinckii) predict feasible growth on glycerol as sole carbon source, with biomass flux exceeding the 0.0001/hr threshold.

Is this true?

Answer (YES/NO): YES